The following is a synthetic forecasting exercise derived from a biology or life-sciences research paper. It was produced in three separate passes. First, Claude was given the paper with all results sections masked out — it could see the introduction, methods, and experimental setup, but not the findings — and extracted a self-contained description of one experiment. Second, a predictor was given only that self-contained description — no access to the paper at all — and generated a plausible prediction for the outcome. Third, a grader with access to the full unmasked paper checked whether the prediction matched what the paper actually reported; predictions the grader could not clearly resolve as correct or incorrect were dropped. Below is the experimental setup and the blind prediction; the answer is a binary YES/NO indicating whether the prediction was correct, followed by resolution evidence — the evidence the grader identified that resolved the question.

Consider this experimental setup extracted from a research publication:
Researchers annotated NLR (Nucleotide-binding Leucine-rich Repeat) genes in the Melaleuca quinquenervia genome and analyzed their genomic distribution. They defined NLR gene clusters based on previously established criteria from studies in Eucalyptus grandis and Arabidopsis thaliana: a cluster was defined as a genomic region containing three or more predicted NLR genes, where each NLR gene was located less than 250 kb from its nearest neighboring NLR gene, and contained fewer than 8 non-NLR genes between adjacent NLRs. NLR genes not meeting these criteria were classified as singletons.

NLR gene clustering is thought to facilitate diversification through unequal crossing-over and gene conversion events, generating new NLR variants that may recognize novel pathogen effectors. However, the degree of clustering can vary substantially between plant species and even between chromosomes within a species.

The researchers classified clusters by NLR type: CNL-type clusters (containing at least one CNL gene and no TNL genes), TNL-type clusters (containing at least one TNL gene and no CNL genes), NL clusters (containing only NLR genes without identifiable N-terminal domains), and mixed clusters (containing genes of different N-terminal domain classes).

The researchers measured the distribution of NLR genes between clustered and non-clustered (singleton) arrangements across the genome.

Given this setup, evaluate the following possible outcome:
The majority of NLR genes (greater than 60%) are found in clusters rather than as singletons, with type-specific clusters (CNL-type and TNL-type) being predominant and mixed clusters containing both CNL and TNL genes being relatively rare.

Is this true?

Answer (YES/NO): YES